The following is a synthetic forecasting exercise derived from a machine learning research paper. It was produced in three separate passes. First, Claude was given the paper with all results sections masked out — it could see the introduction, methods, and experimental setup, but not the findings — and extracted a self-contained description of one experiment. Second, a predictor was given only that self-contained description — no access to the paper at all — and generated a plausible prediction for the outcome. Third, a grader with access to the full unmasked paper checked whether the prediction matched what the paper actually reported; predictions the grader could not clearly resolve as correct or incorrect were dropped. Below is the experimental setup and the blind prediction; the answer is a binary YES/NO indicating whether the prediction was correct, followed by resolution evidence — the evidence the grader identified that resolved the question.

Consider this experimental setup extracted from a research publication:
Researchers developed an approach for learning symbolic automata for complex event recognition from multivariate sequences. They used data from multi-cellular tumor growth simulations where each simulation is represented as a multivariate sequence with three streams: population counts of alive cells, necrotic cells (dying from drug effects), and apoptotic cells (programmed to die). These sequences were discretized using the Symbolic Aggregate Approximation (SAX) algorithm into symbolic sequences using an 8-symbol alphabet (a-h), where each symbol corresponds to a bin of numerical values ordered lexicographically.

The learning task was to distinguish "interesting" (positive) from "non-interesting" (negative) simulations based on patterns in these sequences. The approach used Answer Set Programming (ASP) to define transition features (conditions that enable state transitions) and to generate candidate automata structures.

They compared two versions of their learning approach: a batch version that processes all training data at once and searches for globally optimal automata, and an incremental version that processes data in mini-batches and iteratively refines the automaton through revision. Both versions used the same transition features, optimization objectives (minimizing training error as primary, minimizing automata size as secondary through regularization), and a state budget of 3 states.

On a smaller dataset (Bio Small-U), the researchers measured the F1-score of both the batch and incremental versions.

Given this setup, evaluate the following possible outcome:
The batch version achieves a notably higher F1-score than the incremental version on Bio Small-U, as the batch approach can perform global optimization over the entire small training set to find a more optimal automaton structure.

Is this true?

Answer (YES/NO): NO